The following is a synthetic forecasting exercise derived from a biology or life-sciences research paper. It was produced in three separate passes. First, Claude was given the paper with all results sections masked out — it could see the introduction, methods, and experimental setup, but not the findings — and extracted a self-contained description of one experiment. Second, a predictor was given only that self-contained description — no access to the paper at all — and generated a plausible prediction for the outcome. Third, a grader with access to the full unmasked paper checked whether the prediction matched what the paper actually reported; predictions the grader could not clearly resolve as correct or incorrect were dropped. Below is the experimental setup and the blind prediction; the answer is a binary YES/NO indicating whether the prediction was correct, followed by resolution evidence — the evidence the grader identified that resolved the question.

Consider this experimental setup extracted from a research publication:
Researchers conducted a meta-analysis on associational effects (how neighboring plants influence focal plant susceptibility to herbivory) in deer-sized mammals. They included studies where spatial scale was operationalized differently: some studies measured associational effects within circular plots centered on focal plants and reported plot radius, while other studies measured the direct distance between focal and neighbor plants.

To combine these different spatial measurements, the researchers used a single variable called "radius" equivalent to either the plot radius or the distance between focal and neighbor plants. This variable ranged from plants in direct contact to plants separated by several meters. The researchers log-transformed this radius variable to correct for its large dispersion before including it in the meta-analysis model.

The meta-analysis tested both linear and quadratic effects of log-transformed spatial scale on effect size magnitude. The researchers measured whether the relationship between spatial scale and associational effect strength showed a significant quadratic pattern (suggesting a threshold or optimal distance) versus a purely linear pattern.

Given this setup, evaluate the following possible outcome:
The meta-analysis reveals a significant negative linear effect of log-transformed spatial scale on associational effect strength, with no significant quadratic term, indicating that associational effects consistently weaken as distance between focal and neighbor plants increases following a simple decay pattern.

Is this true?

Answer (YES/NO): NO